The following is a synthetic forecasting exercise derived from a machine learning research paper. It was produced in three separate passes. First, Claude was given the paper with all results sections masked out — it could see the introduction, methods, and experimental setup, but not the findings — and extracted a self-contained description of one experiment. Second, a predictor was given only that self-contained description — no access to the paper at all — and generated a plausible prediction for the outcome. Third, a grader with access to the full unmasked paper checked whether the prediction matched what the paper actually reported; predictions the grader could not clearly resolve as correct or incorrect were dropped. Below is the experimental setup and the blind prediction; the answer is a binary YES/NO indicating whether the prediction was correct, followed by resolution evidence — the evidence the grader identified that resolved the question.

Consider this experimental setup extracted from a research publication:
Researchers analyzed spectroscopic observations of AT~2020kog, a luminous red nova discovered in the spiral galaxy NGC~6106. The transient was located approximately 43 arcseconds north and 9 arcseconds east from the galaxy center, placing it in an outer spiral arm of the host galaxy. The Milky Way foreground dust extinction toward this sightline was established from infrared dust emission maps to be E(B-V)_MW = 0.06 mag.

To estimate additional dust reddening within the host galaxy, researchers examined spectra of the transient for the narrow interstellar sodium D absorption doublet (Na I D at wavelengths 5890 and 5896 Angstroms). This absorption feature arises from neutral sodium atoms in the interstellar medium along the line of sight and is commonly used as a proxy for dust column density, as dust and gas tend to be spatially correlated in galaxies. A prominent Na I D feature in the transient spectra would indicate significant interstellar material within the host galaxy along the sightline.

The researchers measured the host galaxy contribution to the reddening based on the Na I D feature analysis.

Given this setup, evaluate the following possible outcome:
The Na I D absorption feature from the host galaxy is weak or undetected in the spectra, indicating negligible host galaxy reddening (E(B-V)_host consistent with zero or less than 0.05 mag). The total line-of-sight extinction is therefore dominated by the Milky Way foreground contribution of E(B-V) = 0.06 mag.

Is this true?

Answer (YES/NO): NO